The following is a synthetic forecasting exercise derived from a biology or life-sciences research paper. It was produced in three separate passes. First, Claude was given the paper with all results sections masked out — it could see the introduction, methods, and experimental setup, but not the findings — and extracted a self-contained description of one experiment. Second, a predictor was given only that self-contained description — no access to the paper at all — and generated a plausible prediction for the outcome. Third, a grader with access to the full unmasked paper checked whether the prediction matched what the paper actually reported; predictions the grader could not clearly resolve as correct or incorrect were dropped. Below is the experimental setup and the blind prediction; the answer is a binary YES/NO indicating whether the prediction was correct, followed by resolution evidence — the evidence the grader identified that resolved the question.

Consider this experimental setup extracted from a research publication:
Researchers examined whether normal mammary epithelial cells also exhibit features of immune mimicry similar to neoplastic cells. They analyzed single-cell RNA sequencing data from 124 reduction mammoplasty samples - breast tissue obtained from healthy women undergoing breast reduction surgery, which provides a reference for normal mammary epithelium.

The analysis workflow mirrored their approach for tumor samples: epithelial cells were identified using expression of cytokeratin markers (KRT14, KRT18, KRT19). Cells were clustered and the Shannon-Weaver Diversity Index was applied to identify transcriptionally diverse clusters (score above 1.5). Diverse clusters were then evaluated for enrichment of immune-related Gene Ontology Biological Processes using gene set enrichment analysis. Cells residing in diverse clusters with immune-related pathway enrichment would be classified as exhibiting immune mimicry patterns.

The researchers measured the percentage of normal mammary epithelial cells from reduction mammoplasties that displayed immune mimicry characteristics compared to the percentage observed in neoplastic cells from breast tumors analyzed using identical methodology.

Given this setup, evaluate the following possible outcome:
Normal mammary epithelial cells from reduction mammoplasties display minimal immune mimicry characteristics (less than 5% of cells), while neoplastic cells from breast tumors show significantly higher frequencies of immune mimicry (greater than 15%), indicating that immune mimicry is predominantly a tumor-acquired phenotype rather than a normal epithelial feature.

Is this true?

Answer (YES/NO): NO